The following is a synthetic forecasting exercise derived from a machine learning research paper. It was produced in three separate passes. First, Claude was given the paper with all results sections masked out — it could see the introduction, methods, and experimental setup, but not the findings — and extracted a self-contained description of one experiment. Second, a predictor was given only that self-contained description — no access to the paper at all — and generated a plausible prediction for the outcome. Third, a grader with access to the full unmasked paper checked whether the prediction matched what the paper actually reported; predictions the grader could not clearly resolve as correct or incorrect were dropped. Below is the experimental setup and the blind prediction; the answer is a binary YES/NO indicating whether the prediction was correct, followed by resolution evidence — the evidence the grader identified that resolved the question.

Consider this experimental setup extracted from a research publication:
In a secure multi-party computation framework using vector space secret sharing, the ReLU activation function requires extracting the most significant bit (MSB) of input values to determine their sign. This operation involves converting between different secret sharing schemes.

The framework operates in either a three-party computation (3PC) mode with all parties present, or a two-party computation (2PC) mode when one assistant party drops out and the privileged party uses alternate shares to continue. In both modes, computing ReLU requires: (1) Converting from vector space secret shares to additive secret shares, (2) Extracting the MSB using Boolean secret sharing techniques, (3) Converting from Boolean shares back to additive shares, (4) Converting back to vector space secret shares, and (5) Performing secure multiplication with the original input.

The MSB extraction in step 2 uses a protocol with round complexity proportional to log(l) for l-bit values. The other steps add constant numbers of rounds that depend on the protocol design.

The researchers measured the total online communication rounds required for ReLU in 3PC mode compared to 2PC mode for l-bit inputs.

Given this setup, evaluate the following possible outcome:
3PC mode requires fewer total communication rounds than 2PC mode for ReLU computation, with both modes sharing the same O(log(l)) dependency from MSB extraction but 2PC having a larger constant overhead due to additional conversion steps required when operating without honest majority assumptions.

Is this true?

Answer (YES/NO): NO